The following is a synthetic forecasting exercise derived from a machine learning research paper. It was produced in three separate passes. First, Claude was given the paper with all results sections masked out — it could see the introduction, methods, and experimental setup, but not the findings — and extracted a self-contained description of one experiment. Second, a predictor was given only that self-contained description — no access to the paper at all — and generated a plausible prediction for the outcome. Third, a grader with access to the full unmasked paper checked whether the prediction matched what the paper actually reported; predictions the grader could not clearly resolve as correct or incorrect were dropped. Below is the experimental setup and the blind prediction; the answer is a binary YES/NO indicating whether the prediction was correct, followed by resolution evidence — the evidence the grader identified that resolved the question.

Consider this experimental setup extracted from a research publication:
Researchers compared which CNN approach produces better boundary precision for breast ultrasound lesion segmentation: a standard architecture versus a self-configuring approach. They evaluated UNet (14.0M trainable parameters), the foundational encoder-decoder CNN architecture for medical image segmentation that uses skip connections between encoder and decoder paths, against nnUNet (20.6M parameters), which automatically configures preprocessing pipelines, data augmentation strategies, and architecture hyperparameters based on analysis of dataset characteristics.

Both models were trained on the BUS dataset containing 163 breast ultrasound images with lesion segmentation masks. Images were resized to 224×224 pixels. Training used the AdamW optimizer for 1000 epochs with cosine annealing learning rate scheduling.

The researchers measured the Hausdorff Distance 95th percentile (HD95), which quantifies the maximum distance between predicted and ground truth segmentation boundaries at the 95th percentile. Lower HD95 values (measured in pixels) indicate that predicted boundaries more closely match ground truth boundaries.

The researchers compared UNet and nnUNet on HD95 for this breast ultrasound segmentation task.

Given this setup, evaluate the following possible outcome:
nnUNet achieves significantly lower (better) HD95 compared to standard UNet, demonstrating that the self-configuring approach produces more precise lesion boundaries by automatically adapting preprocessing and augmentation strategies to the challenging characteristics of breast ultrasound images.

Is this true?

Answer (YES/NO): YES